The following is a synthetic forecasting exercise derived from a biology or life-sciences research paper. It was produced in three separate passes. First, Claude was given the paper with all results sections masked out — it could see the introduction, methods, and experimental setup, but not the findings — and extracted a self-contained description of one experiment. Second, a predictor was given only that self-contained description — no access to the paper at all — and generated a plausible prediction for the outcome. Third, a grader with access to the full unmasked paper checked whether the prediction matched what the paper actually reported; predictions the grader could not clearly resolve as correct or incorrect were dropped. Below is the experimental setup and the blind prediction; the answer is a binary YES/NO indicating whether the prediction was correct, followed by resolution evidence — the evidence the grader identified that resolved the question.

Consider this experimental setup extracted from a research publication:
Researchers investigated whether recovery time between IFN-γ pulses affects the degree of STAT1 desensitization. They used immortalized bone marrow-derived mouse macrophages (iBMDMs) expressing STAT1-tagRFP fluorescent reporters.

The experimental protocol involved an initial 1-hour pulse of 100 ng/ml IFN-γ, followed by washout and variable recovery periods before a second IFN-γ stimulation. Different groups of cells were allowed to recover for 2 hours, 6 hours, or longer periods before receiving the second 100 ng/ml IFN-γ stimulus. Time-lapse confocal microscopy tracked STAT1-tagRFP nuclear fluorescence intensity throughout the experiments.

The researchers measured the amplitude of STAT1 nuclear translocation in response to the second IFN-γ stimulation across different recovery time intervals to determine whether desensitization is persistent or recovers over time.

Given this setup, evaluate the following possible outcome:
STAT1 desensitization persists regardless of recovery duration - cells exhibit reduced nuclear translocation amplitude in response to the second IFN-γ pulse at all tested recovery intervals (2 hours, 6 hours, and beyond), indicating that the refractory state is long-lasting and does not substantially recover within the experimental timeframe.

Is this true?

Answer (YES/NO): YES